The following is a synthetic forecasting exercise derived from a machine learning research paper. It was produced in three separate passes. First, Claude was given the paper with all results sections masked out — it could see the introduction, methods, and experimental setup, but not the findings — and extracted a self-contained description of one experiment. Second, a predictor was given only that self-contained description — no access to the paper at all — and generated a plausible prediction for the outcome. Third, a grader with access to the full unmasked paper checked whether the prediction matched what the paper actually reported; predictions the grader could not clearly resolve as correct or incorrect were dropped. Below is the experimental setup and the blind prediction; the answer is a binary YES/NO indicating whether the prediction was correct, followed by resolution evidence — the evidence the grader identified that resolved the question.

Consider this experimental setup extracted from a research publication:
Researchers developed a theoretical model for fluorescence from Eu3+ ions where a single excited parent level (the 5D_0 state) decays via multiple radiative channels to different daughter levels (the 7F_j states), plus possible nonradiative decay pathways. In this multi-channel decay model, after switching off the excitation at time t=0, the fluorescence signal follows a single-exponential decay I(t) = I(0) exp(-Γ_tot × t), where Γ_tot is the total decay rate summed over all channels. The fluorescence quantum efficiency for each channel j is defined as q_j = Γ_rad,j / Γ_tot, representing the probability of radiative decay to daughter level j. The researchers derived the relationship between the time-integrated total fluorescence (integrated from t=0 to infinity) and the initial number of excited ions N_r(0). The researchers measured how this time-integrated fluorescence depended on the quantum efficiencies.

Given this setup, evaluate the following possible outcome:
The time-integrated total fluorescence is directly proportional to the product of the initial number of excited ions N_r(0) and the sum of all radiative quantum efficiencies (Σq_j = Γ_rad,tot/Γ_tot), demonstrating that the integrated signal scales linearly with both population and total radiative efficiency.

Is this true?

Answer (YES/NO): YES